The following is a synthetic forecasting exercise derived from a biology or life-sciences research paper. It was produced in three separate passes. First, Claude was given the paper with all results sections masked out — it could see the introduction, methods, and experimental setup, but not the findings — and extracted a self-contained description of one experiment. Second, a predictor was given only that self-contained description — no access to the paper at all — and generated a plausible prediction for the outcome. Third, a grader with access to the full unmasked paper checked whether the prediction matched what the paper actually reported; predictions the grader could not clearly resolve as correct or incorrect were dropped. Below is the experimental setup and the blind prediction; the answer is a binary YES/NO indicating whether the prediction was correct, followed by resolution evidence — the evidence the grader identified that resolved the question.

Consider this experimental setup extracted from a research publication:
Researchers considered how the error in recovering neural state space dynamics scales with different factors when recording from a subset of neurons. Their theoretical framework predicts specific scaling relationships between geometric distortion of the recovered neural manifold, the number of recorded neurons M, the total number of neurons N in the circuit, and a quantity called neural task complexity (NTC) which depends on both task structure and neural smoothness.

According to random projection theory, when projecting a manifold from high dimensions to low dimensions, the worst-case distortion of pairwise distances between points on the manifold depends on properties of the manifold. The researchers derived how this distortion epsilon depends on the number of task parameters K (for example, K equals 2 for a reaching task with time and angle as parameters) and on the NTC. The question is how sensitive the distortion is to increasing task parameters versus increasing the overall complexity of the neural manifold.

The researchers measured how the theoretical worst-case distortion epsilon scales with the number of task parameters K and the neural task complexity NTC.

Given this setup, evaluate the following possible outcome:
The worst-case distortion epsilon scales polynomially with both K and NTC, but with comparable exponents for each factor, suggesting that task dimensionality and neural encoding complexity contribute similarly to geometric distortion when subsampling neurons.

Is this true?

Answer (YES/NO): NO